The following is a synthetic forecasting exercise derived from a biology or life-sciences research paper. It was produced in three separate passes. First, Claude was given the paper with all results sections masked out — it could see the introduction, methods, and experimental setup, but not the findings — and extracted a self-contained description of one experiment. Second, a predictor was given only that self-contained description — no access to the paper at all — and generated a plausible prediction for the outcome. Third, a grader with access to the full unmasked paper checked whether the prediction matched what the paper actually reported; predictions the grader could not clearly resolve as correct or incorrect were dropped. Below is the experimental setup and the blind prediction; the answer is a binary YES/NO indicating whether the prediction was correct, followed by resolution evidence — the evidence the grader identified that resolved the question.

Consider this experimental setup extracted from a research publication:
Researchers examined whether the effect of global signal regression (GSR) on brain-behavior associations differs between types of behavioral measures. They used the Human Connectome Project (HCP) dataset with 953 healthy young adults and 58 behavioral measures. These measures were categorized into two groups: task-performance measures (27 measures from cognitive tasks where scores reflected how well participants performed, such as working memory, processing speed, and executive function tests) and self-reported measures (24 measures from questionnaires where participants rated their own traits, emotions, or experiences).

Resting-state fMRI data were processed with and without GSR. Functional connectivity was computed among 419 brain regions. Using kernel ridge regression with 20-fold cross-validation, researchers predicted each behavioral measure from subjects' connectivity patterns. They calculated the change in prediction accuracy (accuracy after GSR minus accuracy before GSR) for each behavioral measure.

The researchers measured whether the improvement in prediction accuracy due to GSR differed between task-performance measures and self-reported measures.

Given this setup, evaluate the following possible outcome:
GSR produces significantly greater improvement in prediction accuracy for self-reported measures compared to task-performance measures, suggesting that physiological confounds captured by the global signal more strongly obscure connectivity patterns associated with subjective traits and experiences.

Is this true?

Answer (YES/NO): NO